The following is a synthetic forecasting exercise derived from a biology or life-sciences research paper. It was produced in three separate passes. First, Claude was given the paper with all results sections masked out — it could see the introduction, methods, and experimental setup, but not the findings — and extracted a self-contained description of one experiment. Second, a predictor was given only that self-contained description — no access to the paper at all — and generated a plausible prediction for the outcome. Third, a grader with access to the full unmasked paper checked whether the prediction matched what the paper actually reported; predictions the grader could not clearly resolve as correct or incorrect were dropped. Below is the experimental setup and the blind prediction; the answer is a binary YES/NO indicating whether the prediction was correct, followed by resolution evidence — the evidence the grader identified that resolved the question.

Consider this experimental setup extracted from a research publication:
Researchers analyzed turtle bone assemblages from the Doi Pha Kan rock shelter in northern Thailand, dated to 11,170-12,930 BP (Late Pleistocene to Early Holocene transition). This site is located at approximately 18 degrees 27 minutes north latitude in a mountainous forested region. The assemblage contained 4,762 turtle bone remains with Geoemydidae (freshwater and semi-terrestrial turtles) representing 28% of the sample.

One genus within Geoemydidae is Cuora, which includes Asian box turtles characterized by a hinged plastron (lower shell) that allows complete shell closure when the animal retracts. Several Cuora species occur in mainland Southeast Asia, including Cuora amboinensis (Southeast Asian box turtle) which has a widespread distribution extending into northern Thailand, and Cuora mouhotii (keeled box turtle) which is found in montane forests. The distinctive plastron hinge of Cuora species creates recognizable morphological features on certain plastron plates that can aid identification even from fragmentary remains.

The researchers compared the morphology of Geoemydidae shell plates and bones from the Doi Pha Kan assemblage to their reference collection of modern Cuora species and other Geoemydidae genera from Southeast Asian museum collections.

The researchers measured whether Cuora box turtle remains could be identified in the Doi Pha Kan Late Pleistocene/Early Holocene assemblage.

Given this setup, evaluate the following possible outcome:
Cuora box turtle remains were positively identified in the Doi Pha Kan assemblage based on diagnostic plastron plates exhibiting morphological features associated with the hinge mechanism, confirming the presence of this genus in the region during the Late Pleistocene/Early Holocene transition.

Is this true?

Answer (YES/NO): NO